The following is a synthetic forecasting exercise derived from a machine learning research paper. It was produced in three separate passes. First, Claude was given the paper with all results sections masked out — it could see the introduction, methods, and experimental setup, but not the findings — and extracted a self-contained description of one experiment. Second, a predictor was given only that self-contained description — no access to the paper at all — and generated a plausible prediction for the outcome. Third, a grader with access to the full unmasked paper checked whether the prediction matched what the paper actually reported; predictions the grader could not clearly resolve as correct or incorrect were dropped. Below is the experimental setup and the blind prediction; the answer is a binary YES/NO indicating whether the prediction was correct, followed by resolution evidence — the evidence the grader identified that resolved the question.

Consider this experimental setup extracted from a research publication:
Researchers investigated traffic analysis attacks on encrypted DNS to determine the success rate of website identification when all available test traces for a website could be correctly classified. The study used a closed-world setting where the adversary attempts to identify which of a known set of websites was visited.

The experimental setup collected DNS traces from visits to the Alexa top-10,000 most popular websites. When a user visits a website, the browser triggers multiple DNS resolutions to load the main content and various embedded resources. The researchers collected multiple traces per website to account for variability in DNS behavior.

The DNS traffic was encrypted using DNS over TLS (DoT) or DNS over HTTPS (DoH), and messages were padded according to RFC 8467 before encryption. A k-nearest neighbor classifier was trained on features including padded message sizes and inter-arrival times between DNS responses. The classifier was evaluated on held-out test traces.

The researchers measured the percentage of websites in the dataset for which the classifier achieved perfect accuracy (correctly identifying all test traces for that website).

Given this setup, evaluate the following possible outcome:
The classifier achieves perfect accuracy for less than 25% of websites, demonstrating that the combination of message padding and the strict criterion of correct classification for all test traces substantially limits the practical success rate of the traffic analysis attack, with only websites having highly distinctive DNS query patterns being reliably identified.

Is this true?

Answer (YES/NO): NO